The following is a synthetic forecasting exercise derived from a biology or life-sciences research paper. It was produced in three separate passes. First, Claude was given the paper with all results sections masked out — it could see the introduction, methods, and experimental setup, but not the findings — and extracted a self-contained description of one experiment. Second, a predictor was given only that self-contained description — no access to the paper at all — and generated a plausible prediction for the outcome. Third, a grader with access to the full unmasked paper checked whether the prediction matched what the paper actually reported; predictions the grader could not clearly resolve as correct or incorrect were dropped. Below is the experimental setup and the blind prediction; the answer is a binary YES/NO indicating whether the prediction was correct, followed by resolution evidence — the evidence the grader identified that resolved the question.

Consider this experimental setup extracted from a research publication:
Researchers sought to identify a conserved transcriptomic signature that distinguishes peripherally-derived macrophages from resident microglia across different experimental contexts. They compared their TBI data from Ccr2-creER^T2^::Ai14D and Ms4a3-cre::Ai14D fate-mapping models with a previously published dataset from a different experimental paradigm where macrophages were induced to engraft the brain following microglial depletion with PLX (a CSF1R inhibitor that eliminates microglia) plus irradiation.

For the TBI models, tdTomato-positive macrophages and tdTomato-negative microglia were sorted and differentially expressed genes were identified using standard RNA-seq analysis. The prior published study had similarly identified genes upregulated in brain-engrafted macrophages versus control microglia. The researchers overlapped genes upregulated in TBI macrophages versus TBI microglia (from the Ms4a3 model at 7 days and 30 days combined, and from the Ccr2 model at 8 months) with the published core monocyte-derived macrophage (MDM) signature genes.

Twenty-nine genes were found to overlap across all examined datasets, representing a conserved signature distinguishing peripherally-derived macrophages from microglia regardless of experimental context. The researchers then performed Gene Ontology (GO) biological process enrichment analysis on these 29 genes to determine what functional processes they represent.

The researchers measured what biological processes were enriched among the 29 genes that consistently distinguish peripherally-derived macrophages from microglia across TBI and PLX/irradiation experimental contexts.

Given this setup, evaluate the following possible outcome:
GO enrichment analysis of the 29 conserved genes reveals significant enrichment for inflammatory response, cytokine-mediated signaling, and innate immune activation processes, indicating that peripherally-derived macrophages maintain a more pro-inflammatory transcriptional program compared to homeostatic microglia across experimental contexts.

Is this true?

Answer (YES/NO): NO